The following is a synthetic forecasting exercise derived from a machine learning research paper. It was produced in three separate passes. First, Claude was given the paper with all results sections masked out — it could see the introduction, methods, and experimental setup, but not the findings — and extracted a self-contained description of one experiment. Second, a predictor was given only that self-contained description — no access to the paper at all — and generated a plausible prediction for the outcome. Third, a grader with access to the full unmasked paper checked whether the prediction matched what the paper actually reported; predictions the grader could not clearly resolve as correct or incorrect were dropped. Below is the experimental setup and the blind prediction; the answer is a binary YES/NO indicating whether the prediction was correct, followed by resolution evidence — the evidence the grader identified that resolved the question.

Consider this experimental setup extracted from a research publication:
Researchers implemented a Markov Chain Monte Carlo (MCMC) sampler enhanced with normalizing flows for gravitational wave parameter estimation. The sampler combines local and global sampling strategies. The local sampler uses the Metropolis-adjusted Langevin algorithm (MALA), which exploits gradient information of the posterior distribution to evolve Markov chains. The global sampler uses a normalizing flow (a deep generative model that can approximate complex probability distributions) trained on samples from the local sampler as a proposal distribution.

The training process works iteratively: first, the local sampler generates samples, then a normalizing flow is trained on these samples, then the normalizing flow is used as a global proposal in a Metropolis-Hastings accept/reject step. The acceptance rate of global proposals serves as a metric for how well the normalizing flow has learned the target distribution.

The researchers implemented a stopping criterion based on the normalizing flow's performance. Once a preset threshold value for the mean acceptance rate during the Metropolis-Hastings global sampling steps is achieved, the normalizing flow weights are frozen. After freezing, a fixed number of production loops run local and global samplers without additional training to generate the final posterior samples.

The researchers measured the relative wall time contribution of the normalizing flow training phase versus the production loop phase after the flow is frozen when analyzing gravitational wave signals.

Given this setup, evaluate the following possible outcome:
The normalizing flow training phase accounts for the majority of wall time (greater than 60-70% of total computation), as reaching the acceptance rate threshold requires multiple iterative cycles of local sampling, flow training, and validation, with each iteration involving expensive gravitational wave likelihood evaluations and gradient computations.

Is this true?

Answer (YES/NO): YES